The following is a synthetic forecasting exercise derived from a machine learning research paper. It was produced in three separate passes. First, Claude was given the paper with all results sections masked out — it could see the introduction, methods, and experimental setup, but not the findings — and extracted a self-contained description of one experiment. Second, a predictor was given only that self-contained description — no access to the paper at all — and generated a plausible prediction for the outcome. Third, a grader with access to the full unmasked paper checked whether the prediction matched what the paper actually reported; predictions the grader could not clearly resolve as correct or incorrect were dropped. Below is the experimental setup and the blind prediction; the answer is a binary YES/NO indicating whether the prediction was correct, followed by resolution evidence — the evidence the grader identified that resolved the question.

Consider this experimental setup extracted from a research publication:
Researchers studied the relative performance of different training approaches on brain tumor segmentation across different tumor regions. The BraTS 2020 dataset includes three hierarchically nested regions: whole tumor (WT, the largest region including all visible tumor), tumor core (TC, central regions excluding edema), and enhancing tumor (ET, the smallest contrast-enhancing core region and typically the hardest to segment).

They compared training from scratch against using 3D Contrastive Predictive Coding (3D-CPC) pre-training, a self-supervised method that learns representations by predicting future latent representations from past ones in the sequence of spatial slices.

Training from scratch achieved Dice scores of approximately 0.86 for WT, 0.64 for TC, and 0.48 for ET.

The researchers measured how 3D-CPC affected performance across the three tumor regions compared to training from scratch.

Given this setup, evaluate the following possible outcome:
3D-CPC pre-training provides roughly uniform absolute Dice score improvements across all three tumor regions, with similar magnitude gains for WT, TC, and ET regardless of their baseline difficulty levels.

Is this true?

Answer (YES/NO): NO